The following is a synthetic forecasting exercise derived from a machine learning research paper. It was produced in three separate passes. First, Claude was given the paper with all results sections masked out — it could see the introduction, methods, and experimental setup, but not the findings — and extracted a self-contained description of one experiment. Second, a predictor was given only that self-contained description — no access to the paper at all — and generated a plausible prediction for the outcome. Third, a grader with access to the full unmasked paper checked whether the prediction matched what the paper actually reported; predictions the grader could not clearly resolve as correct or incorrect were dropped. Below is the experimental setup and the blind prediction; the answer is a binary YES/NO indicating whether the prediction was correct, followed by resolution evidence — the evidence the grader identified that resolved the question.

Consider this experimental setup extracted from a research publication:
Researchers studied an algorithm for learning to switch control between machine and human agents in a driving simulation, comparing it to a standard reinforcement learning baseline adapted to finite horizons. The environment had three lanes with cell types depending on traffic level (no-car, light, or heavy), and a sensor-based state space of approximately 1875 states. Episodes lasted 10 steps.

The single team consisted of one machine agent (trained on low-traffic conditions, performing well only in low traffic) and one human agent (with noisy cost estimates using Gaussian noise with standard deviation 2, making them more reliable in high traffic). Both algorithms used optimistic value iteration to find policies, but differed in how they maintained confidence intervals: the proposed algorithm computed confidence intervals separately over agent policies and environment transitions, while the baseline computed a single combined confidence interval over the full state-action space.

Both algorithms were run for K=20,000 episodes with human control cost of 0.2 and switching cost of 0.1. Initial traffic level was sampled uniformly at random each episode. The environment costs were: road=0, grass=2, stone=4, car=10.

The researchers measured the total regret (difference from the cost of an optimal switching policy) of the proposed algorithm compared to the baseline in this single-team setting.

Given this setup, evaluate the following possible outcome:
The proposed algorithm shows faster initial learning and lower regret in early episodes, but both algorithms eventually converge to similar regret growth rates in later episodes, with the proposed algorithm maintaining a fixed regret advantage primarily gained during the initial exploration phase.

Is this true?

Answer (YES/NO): NO